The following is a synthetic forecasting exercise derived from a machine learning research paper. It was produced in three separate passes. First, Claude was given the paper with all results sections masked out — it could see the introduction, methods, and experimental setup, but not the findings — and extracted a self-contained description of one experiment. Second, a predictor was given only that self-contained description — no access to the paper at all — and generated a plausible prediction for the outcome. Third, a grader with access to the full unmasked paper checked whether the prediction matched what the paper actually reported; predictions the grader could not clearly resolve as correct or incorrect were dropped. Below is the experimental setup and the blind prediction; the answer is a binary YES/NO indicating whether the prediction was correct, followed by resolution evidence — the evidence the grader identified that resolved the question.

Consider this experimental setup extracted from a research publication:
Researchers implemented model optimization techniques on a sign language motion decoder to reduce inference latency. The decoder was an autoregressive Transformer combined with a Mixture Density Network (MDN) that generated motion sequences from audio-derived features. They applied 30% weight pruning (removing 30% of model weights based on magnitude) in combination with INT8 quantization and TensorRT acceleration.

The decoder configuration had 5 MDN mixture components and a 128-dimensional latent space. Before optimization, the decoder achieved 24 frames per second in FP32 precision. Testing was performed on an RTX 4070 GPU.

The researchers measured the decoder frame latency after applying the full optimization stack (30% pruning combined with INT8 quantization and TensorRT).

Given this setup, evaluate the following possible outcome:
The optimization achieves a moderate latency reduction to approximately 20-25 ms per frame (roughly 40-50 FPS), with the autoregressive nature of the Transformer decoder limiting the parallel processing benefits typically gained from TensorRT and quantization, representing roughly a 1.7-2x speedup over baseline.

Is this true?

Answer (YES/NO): NO